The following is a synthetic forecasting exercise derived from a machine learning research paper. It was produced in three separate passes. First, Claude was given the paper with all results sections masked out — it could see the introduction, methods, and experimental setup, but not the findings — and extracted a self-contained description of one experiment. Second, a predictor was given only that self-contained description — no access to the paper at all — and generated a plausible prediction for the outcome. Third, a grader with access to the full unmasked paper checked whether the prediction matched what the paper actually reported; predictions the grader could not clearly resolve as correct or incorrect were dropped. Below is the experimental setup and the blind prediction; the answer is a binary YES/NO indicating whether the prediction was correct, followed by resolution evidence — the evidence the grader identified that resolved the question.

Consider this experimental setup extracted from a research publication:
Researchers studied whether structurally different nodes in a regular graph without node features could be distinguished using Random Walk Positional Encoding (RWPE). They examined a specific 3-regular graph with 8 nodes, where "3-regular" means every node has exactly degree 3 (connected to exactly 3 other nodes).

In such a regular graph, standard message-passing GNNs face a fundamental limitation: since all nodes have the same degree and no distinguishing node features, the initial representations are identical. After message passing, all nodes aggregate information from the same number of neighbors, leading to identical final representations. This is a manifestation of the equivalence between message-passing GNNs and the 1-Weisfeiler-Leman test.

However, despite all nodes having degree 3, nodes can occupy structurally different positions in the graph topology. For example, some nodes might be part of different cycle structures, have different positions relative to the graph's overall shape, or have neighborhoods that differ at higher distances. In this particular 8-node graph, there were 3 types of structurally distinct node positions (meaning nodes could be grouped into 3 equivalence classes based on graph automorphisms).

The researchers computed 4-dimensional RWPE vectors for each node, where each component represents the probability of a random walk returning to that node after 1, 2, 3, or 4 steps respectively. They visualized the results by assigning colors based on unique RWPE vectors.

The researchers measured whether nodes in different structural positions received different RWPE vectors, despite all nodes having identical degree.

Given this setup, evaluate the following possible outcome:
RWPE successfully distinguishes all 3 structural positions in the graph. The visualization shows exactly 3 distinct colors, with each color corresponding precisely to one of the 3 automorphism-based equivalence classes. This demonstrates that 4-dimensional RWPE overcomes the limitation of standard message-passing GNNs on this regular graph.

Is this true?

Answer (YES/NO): YES